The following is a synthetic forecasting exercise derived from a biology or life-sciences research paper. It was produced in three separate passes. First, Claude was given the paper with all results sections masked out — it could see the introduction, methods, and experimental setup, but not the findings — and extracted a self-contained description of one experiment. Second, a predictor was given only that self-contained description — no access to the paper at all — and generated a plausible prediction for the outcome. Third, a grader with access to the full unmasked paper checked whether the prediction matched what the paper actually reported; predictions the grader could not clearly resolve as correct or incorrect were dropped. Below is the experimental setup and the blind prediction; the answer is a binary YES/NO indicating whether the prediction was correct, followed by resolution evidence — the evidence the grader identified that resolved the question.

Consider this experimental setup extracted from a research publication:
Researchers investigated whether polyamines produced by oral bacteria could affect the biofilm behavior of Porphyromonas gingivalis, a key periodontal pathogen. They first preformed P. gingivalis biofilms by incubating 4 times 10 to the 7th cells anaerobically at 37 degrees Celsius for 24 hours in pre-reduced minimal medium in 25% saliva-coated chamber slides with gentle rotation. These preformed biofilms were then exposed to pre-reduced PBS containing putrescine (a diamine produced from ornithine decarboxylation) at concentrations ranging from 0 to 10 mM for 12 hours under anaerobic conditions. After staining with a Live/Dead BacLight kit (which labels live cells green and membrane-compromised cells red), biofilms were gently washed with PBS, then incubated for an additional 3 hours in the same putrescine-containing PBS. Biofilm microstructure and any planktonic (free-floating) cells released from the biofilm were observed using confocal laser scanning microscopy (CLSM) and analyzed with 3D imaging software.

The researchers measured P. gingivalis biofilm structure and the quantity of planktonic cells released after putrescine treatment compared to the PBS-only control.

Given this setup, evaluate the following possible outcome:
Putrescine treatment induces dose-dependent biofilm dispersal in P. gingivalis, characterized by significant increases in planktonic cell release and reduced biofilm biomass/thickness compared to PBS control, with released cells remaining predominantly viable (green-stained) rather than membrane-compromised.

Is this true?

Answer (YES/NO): NO